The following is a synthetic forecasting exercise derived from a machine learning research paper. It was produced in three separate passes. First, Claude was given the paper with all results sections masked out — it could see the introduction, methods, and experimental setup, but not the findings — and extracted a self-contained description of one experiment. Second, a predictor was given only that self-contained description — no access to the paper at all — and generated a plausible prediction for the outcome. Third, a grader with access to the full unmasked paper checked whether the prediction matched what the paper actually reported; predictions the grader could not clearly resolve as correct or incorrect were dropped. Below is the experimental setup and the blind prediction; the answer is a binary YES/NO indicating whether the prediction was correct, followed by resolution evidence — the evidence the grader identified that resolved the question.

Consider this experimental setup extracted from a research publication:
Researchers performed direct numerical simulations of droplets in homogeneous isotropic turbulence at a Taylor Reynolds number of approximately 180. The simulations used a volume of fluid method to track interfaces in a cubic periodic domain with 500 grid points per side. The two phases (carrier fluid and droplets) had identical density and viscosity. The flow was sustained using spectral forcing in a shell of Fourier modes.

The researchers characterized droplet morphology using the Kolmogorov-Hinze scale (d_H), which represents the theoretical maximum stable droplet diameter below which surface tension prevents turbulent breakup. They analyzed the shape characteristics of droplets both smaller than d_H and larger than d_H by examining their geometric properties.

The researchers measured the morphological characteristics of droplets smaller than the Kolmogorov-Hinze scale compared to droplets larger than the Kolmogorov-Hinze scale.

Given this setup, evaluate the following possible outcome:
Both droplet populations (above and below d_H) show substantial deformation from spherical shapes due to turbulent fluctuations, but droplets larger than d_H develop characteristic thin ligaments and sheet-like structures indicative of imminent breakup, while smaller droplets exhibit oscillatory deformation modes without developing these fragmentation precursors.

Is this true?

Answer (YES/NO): NO